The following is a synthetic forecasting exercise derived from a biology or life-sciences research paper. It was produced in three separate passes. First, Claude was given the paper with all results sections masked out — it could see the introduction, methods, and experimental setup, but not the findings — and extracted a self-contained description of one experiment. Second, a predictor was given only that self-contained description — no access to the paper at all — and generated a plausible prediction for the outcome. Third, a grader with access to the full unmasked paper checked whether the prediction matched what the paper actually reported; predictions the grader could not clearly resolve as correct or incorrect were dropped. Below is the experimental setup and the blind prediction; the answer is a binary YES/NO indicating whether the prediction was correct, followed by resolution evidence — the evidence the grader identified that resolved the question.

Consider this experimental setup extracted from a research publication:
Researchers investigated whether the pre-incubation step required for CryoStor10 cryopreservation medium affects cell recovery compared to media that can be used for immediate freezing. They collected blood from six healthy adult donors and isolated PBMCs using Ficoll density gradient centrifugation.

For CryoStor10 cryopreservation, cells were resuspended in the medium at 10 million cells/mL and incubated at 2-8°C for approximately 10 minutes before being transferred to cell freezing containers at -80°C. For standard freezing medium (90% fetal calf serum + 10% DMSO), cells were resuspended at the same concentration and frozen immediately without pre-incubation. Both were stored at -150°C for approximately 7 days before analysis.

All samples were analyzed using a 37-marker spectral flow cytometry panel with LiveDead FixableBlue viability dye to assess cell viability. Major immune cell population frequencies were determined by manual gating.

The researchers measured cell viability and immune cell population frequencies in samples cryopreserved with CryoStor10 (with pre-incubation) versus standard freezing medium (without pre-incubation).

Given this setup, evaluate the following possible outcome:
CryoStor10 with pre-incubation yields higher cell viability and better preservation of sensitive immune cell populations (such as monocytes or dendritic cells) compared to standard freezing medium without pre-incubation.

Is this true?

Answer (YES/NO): NO